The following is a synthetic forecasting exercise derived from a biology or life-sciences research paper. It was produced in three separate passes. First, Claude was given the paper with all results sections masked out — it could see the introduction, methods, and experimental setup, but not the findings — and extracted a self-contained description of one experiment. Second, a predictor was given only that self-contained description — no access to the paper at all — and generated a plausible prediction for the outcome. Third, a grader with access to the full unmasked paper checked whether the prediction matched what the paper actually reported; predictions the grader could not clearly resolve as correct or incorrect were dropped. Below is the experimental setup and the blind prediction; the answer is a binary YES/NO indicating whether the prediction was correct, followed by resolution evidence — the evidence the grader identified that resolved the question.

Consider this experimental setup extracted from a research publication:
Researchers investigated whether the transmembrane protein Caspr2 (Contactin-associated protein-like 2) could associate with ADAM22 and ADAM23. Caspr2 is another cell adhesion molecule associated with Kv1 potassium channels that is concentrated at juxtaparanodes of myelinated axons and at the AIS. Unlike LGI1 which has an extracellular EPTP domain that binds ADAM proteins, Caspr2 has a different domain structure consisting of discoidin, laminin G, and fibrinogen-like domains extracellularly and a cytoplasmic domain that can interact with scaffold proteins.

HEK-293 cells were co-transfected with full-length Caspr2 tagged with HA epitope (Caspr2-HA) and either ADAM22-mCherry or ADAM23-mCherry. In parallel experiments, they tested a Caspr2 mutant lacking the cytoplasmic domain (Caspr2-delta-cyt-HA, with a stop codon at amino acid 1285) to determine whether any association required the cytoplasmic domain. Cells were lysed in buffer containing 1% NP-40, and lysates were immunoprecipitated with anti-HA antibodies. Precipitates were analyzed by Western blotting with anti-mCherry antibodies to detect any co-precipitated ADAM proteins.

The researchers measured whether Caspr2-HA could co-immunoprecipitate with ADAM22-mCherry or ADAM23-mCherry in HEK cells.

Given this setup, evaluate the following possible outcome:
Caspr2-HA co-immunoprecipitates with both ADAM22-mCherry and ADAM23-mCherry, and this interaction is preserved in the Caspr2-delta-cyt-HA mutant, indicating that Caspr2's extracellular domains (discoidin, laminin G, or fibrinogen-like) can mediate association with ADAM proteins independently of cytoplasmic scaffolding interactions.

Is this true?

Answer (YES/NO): YES